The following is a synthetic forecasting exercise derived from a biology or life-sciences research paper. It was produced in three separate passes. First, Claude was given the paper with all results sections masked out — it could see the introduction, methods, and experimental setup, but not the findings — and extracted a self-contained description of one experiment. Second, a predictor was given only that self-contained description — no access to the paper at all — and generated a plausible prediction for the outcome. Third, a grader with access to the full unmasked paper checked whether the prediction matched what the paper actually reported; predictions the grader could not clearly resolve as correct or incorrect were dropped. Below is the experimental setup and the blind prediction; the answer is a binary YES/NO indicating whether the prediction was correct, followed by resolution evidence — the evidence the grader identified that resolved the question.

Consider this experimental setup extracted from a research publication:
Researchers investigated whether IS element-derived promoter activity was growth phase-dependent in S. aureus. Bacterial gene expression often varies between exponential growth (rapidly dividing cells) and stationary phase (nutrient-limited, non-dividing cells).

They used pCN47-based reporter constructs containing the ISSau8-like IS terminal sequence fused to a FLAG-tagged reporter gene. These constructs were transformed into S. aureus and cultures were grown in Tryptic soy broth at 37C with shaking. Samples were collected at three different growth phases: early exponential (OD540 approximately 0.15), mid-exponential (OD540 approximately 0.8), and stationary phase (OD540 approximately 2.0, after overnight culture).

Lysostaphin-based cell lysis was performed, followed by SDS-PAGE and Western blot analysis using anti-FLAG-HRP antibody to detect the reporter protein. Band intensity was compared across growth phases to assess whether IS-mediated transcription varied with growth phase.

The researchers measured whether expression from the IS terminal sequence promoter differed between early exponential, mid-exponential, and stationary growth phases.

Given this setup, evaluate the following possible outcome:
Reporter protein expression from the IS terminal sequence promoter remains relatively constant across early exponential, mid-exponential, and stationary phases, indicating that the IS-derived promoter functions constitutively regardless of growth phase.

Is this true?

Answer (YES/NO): NO